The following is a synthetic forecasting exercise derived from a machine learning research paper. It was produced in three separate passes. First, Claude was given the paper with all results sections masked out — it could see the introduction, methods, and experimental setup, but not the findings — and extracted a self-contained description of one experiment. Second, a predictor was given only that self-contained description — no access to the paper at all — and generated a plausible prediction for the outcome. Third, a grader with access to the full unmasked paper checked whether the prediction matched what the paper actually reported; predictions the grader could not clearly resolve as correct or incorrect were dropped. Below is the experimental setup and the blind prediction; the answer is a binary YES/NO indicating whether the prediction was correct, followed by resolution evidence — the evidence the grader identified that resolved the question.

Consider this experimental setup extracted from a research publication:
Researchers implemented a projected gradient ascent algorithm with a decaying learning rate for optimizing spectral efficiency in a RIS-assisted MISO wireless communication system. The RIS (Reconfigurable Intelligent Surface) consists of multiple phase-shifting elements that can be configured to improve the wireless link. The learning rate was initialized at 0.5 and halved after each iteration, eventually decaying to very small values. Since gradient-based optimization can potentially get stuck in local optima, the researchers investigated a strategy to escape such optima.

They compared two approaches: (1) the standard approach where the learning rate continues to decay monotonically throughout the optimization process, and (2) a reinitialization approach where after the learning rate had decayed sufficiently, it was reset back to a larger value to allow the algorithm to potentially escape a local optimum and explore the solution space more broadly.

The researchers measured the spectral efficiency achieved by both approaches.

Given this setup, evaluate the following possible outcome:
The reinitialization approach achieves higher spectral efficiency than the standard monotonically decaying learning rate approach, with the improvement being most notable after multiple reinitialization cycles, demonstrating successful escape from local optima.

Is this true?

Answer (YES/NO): NO